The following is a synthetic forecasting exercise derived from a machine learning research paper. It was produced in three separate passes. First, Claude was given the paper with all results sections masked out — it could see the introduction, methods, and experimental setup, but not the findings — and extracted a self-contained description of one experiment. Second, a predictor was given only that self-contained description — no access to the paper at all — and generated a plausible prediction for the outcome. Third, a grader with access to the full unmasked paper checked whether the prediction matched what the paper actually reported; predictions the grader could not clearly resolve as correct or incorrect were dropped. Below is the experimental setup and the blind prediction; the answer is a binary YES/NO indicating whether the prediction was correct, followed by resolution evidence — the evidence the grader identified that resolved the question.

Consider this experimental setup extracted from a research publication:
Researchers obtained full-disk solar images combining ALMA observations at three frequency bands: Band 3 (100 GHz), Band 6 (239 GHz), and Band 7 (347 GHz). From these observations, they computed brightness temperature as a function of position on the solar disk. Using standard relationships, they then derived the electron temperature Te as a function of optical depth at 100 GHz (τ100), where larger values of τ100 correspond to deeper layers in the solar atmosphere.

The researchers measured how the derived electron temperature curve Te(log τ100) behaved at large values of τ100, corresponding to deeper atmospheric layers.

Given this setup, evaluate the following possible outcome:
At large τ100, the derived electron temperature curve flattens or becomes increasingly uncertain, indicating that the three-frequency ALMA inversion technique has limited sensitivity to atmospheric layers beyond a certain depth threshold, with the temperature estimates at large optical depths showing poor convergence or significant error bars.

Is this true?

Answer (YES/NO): NO